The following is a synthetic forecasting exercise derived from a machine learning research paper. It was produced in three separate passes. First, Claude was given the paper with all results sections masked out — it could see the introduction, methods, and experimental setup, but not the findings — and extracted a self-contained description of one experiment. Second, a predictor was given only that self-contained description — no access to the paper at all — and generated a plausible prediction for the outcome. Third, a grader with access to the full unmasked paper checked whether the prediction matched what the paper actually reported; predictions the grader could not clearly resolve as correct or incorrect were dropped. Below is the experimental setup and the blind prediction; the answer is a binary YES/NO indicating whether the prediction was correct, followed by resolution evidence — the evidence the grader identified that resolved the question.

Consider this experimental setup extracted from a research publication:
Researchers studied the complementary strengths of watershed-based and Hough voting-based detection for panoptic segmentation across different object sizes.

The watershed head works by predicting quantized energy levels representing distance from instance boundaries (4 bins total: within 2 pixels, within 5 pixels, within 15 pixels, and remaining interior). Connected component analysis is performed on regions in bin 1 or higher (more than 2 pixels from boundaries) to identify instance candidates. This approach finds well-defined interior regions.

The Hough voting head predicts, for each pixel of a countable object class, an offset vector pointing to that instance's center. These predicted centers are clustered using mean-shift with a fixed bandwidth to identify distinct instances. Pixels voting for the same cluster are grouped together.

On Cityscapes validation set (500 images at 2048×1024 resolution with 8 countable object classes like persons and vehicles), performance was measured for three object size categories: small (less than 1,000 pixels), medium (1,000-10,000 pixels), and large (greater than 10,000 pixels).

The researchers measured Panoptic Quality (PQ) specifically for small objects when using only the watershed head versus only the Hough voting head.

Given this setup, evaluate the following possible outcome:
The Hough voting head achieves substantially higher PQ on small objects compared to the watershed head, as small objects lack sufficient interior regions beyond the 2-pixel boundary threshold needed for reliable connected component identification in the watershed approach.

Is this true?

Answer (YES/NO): YES